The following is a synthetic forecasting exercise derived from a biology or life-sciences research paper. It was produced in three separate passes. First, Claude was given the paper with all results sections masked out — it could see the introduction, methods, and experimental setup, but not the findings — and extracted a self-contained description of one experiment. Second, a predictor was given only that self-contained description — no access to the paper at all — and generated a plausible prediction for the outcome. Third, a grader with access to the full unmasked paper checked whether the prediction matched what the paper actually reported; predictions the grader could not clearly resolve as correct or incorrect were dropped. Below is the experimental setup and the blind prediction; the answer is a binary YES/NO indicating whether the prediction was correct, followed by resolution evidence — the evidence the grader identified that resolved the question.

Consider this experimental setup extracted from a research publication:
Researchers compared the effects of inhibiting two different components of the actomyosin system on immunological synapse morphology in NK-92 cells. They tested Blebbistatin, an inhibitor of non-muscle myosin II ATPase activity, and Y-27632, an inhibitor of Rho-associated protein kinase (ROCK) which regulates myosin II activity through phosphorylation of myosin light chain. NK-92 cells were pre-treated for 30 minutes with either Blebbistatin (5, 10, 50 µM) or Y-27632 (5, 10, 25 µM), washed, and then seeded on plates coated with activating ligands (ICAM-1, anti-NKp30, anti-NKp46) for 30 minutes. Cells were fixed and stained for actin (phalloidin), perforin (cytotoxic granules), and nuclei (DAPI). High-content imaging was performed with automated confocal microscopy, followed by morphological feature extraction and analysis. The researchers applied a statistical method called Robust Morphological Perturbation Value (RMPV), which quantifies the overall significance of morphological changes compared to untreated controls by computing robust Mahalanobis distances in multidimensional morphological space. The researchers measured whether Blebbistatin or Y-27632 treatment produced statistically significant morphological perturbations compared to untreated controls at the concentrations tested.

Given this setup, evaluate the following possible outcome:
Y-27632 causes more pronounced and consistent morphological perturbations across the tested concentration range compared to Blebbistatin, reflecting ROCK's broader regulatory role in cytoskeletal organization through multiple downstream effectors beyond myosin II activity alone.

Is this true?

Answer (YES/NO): NO